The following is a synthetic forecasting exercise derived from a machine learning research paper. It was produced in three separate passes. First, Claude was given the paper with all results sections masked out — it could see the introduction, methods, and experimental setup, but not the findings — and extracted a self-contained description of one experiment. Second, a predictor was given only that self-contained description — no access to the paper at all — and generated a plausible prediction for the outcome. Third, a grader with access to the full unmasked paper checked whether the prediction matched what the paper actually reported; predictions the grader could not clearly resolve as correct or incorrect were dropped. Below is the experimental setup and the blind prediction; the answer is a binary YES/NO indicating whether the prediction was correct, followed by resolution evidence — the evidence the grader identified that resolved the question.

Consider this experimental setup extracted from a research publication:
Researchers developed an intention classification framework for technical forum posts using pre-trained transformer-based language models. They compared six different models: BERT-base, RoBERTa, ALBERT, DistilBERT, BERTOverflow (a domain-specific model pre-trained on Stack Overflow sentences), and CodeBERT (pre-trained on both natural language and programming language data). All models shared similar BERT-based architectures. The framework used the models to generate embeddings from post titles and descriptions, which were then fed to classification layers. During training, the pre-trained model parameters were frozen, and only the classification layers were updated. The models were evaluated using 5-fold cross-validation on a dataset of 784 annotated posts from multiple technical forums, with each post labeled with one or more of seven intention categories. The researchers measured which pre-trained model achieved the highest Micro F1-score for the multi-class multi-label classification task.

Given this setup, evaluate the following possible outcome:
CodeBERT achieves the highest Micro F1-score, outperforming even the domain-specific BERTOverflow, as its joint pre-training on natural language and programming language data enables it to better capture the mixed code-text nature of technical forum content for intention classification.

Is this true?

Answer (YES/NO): NO